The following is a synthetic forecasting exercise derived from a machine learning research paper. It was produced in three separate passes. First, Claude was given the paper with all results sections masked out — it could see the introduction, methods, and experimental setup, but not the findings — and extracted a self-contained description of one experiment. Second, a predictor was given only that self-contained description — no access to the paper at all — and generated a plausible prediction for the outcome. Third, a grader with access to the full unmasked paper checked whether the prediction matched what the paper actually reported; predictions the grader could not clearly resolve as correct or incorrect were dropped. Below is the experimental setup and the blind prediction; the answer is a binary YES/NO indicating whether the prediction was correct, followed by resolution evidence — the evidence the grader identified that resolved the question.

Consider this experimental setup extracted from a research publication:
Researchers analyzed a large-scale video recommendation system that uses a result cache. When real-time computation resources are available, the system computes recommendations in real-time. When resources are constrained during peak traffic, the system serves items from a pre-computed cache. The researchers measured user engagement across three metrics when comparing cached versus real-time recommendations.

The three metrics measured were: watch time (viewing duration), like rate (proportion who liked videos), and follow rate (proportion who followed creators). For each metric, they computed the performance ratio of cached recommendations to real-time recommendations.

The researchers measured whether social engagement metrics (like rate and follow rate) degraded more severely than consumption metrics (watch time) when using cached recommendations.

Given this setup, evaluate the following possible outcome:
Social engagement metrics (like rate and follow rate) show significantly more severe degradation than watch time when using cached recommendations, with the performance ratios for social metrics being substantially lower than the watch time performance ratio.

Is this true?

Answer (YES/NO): YES